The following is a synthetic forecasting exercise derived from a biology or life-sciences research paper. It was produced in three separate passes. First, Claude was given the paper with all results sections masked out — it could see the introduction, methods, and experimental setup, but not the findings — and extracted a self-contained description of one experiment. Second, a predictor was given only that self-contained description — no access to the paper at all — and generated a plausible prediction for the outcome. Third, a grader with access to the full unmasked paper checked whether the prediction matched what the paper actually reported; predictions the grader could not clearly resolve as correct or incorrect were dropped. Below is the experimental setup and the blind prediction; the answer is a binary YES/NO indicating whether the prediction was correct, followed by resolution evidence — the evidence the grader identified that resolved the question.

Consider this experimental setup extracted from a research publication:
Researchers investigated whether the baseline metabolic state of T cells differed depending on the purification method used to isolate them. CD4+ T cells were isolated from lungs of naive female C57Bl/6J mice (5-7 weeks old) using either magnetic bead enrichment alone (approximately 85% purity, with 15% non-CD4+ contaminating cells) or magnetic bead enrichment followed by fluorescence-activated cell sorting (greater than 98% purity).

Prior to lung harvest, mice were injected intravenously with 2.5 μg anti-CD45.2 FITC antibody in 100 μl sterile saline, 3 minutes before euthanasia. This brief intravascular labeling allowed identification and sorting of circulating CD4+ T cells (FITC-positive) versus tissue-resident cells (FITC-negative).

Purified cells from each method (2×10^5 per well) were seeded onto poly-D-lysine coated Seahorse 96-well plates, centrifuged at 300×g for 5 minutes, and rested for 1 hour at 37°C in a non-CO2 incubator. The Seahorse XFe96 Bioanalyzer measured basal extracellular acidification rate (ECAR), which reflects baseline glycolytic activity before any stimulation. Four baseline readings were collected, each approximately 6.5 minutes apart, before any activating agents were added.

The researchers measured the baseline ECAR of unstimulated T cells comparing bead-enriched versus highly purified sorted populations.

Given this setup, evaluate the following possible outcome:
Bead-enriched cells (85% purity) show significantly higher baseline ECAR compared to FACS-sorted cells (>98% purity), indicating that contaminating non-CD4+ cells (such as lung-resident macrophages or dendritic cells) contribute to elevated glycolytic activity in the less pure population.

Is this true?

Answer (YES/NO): YES